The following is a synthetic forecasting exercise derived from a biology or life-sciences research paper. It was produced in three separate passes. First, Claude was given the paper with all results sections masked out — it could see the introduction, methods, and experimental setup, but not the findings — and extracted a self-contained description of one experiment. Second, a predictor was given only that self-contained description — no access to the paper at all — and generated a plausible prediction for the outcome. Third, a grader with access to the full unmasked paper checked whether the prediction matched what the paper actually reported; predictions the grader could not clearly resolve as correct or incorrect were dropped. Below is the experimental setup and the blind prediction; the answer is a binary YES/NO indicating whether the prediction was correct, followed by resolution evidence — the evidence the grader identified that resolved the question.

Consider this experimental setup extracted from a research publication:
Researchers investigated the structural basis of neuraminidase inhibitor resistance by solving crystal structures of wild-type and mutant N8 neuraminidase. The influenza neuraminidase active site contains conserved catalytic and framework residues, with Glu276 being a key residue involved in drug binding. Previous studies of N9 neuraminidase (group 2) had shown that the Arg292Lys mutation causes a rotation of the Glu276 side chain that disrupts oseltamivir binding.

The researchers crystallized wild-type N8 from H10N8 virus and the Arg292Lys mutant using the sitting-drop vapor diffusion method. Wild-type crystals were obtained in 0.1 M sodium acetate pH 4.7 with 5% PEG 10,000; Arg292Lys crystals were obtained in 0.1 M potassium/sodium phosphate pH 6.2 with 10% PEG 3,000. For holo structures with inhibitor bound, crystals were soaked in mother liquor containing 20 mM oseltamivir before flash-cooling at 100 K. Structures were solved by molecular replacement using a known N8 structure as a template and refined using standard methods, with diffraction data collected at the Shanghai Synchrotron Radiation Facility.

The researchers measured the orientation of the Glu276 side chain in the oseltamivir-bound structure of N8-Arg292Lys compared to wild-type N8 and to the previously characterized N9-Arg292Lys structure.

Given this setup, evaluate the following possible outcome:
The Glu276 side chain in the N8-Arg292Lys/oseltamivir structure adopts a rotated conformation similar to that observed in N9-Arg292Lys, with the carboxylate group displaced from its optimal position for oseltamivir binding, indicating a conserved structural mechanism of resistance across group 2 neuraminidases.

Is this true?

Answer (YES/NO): NO